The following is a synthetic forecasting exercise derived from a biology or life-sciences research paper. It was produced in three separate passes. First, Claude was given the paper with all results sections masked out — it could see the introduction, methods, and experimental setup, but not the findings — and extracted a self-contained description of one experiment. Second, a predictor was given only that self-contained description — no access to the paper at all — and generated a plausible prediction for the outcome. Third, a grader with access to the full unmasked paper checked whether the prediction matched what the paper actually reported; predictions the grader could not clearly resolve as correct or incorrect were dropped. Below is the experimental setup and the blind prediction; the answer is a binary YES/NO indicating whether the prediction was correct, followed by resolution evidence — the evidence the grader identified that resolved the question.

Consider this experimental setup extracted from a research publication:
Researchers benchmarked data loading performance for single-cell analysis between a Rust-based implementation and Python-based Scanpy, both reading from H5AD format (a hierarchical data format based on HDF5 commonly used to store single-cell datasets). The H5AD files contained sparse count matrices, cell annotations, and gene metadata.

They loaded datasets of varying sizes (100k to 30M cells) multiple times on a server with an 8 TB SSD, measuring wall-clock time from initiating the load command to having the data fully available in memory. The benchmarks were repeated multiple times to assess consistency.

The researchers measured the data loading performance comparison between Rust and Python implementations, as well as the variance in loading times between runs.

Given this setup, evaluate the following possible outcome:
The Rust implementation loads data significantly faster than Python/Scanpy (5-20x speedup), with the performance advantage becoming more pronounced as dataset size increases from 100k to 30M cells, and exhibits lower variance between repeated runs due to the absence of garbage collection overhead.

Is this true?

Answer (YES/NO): NO